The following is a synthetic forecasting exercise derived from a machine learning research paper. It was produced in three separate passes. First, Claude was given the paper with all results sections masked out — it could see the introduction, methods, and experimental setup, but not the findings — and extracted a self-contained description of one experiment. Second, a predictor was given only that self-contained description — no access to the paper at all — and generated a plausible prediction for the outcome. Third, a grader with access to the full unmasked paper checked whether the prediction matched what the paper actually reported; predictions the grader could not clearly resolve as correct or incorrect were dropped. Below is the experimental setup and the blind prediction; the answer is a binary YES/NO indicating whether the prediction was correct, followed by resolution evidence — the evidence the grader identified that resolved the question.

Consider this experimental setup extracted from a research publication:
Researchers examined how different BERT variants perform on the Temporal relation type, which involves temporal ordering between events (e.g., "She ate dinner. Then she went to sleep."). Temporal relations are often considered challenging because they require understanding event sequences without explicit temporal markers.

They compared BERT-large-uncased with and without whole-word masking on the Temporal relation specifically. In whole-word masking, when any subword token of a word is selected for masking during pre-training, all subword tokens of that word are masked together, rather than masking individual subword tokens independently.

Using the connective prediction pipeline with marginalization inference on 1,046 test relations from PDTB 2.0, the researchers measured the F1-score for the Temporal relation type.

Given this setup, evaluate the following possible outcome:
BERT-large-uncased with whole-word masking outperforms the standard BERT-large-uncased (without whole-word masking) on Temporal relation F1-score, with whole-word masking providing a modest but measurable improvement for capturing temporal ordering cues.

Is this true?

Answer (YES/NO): NO